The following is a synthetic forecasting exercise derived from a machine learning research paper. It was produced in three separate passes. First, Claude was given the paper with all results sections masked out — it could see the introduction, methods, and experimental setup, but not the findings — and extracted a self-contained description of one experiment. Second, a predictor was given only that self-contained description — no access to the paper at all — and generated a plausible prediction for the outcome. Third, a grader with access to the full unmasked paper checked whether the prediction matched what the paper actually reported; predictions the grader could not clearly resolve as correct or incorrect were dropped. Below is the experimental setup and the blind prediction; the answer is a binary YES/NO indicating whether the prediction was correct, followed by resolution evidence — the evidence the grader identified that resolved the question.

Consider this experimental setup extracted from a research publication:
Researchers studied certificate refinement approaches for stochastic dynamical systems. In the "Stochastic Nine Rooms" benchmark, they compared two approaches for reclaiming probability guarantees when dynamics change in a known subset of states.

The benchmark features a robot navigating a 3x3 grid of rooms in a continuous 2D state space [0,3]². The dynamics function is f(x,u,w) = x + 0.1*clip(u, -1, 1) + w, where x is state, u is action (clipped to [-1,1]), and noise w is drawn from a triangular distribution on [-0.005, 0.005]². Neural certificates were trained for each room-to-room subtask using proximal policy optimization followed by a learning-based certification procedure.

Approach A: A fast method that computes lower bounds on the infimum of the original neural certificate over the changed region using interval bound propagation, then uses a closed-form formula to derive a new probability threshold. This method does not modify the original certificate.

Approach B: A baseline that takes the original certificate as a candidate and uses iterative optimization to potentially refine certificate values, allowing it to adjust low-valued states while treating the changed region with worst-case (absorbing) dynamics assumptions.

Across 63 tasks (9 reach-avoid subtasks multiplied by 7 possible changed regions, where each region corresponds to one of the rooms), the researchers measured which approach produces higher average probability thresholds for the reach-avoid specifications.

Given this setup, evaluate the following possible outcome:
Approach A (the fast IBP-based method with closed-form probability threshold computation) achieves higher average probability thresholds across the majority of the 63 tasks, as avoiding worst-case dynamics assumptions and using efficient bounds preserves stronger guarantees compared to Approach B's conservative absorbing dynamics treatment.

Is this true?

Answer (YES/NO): NO